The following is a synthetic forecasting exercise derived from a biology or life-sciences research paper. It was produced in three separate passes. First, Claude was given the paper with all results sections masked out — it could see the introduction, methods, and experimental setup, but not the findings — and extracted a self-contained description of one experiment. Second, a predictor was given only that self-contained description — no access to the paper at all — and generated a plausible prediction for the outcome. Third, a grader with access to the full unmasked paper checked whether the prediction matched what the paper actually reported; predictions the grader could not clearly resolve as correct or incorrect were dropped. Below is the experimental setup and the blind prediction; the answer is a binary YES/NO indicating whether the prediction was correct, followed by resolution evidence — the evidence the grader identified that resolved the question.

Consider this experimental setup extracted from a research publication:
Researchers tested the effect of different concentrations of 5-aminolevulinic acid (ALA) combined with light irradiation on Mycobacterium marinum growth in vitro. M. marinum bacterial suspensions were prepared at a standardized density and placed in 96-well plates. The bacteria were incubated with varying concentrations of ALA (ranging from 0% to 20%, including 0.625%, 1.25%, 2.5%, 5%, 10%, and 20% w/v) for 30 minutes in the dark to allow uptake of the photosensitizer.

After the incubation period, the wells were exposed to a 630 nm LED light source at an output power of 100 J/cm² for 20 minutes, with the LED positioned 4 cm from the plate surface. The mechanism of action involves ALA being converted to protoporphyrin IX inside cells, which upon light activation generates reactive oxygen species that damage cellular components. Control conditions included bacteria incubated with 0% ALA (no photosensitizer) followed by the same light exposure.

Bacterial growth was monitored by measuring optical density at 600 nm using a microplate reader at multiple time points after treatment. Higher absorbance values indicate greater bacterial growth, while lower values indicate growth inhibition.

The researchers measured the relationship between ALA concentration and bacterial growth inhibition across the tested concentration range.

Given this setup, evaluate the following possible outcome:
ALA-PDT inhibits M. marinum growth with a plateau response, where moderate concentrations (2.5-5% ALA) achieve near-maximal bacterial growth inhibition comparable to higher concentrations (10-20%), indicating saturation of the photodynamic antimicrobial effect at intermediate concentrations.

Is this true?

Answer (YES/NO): YES